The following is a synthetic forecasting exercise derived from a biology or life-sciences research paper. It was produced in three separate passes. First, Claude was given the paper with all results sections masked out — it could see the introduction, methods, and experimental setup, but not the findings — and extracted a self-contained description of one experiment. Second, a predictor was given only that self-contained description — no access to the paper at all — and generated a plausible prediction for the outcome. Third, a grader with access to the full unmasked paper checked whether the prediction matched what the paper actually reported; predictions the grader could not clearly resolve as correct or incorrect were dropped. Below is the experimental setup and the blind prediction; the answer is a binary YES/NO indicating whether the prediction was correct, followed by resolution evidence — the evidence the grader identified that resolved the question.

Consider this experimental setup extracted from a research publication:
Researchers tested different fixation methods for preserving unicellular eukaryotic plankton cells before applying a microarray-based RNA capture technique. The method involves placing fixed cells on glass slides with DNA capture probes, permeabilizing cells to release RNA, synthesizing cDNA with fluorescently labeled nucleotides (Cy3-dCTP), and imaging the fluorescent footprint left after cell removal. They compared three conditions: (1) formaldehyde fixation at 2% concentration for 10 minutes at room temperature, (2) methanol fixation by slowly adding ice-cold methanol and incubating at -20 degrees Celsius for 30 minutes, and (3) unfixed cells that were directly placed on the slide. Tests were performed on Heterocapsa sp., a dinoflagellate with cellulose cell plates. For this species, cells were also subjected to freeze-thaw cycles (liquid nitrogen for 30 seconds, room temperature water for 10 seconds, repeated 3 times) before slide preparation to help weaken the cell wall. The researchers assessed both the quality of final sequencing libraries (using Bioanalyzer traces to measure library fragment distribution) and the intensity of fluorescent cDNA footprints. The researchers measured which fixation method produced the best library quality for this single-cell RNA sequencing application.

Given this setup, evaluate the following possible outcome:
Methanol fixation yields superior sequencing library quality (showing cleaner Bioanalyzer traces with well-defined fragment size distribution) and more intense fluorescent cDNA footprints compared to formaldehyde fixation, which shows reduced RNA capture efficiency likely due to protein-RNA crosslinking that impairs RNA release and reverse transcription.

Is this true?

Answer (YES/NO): NO